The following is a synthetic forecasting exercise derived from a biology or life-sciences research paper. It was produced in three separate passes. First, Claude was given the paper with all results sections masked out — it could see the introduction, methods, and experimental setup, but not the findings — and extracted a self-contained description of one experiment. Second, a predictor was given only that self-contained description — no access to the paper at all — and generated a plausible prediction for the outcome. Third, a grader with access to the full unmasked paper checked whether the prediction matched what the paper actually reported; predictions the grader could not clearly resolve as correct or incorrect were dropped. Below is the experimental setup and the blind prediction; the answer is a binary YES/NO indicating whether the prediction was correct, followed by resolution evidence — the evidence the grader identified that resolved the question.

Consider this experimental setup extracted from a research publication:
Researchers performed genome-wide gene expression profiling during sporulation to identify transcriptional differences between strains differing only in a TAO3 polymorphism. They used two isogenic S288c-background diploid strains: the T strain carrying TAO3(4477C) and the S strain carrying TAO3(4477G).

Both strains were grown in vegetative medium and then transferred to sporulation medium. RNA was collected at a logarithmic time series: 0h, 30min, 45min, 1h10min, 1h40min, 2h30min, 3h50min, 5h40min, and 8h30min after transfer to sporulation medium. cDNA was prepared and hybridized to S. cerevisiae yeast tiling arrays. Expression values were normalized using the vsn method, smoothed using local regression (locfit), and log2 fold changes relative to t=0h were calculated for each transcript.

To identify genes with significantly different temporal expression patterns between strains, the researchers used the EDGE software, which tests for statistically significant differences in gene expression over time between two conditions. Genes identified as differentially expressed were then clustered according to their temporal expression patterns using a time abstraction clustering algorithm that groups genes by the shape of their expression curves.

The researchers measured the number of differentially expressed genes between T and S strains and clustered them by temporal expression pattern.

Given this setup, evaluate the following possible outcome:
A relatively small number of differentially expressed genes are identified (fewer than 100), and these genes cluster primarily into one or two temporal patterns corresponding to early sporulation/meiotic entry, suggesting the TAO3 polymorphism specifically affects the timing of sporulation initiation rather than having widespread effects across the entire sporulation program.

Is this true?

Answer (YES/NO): NO